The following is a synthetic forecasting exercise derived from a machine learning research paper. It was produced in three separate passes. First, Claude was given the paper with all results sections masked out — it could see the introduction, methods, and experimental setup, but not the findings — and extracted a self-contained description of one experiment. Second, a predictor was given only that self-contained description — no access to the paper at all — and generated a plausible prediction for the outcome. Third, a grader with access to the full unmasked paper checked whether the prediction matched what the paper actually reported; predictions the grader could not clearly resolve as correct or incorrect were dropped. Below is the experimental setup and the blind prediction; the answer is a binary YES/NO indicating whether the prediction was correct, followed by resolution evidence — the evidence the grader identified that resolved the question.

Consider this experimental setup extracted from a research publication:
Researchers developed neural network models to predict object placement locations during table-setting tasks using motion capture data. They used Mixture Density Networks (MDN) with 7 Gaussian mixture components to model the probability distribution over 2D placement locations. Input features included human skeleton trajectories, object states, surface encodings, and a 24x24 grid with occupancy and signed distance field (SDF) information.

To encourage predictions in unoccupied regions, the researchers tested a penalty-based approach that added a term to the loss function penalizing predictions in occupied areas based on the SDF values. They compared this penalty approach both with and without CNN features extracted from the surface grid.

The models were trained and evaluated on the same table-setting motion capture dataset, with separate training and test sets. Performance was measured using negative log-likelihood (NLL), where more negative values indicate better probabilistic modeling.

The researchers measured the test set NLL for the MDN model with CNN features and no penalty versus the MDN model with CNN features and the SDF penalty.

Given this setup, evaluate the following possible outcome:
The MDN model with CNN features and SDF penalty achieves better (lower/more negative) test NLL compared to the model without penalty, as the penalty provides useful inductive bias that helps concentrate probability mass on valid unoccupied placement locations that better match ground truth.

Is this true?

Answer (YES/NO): NO